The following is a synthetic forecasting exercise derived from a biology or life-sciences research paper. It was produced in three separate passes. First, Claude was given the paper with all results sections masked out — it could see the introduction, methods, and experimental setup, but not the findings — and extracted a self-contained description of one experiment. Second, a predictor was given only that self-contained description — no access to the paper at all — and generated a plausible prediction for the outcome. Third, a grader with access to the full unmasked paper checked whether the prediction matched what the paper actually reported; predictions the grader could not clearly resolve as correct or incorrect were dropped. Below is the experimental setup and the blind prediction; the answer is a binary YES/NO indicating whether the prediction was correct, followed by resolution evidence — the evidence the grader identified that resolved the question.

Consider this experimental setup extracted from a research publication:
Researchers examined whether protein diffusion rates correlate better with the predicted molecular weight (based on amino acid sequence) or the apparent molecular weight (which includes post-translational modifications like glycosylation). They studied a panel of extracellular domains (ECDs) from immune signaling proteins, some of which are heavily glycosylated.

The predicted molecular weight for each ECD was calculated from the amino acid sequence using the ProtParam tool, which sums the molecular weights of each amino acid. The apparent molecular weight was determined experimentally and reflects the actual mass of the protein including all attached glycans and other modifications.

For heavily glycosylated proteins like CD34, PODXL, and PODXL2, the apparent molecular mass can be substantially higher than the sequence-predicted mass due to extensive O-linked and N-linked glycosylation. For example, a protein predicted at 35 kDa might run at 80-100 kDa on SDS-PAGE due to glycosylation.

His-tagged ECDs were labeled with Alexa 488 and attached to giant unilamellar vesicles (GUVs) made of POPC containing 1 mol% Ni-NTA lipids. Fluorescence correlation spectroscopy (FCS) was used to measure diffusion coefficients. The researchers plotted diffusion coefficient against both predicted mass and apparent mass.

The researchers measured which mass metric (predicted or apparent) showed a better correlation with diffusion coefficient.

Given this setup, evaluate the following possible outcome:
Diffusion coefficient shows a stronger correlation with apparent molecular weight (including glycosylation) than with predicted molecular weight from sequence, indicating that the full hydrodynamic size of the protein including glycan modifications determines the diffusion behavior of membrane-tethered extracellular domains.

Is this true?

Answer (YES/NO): YES